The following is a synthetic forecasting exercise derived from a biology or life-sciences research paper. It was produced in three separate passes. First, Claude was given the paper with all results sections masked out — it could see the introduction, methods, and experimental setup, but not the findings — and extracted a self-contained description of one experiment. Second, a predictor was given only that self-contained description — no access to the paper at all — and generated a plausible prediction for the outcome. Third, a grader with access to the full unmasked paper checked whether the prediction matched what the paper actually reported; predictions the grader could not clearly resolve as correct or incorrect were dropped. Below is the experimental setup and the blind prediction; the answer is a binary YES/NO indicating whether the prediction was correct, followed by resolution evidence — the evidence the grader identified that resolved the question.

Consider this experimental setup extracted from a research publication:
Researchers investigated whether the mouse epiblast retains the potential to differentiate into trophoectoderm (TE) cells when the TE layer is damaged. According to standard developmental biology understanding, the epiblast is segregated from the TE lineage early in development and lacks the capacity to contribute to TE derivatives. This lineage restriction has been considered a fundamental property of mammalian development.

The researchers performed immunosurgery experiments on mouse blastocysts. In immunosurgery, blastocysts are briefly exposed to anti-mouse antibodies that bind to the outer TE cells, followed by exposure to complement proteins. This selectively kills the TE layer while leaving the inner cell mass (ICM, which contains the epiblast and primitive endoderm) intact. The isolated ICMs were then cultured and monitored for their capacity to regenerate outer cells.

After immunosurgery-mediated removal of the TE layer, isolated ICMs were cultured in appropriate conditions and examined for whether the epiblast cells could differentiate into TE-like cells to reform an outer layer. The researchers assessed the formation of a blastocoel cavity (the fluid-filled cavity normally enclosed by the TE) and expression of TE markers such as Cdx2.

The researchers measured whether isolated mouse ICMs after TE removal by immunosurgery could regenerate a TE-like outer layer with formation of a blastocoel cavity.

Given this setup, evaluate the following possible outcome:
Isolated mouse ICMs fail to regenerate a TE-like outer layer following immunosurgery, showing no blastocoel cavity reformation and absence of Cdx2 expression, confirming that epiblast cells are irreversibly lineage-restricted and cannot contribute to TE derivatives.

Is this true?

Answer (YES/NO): NO